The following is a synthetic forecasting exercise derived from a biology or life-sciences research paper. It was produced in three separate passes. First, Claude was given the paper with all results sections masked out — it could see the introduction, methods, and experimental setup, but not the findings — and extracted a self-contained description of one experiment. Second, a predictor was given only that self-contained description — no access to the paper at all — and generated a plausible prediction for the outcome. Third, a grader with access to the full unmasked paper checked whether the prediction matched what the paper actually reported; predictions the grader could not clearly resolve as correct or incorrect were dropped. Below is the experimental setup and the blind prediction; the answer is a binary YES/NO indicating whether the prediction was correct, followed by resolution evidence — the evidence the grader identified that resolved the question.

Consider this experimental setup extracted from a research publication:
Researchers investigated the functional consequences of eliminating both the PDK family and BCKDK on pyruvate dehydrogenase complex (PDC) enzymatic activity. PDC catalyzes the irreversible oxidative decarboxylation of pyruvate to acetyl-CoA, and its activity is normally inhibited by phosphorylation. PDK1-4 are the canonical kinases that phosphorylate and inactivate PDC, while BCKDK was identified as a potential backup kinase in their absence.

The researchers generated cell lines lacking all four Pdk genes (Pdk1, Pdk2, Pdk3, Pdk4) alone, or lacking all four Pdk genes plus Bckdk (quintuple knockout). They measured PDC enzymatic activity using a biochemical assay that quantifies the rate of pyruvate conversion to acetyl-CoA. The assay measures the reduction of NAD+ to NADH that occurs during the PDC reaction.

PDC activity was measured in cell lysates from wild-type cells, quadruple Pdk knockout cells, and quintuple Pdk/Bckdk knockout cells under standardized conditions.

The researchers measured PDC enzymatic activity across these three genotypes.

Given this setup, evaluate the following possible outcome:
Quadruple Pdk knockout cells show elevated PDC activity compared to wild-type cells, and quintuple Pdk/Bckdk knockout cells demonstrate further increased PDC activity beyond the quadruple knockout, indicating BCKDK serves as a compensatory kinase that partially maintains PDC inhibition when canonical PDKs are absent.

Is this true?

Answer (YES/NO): YES